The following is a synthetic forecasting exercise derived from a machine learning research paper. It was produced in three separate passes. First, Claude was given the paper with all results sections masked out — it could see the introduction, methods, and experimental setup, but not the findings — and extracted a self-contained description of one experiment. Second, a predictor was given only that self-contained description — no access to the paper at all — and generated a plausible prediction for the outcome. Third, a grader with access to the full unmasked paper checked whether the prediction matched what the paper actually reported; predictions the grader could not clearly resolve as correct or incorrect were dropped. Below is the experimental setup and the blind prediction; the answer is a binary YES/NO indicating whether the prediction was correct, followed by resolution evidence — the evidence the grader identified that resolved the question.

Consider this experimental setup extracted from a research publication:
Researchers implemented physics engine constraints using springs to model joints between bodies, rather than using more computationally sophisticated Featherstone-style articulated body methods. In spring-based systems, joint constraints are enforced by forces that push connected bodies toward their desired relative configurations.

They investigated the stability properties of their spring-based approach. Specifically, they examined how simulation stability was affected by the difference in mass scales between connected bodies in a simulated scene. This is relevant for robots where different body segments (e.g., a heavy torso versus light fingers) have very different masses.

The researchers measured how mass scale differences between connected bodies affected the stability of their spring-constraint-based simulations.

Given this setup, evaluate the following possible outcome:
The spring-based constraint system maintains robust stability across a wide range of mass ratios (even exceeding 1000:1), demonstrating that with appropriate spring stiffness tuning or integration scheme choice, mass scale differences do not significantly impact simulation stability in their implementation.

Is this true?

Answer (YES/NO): NO